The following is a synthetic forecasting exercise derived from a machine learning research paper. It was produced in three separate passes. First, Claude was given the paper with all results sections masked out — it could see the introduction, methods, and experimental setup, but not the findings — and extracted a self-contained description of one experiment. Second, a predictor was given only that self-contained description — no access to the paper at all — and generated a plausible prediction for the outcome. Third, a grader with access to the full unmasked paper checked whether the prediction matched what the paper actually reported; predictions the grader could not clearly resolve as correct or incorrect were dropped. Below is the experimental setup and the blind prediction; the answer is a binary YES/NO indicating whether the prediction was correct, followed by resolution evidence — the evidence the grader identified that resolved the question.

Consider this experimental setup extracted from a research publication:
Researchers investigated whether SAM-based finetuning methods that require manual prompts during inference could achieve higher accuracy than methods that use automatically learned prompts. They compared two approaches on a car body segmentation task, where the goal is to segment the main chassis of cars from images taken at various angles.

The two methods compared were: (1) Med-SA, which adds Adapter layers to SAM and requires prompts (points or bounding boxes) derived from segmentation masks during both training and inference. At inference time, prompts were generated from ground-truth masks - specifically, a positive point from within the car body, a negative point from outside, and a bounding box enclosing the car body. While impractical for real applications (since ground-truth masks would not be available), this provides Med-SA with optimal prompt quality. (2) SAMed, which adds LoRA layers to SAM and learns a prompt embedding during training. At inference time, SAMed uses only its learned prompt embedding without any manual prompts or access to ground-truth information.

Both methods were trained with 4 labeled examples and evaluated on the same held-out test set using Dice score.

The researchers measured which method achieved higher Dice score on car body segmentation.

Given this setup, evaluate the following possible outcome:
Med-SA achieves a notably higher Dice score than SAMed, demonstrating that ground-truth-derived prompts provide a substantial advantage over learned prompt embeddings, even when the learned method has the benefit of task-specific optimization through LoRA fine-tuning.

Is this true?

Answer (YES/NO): NO